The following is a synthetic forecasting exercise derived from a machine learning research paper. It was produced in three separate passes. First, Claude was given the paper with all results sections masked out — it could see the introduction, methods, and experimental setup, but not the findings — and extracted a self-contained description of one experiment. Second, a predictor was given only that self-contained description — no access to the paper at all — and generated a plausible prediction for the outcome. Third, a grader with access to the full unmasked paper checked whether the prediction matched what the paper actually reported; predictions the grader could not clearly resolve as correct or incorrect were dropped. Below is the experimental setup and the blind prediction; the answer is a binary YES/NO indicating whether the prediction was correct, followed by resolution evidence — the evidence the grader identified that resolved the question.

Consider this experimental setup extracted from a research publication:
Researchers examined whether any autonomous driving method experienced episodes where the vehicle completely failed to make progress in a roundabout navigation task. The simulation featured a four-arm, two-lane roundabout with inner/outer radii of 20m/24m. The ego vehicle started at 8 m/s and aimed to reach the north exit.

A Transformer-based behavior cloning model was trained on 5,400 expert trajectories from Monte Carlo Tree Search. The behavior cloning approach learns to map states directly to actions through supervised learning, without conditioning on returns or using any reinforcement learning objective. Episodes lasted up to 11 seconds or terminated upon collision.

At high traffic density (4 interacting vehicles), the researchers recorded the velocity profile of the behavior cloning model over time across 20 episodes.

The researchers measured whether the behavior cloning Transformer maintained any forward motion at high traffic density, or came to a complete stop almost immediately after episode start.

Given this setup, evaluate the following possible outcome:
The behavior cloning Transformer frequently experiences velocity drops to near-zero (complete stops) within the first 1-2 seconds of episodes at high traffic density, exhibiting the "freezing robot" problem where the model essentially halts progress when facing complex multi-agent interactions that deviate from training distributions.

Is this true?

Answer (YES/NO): YES